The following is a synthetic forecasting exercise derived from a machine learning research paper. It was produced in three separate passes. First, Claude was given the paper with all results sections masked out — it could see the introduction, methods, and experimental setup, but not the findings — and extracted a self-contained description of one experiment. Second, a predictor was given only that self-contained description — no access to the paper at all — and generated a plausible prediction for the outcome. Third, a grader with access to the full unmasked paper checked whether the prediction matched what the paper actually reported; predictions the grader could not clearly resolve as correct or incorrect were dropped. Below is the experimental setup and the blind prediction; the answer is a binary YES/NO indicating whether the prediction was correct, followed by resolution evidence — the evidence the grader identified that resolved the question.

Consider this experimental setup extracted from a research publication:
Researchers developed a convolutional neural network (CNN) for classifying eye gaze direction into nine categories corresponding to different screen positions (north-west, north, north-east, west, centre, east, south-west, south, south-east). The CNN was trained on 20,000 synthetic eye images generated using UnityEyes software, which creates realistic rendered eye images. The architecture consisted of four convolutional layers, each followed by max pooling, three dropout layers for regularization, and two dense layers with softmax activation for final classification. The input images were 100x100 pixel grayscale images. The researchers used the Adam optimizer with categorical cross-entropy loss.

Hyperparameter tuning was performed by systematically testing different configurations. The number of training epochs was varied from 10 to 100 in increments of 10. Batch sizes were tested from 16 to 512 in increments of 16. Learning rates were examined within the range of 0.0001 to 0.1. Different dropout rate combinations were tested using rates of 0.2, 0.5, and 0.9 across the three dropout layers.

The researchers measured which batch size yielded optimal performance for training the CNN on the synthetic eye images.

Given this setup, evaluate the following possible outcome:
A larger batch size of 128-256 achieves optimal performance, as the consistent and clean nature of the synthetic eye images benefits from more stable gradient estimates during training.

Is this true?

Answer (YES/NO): NO